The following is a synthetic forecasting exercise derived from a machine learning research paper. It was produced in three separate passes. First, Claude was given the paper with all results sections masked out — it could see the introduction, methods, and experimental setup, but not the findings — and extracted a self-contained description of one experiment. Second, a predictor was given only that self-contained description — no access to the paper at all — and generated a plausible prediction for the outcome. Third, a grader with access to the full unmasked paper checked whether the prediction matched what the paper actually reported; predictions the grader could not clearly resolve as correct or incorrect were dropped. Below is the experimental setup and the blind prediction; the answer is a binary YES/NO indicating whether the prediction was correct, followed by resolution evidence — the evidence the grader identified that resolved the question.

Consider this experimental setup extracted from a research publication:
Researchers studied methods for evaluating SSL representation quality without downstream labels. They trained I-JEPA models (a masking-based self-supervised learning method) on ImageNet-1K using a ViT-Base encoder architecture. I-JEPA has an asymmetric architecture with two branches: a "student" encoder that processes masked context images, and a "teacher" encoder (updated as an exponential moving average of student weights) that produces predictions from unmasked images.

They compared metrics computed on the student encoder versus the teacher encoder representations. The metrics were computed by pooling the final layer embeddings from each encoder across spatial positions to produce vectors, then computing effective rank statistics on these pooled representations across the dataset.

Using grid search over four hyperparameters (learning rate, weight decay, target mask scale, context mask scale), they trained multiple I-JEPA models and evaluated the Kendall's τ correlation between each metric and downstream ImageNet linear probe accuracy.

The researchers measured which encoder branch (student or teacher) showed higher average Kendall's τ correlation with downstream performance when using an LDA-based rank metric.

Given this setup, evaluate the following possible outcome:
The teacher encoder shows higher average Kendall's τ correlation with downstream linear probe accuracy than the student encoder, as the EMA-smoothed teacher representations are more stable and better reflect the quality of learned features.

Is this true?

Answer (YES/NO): NO